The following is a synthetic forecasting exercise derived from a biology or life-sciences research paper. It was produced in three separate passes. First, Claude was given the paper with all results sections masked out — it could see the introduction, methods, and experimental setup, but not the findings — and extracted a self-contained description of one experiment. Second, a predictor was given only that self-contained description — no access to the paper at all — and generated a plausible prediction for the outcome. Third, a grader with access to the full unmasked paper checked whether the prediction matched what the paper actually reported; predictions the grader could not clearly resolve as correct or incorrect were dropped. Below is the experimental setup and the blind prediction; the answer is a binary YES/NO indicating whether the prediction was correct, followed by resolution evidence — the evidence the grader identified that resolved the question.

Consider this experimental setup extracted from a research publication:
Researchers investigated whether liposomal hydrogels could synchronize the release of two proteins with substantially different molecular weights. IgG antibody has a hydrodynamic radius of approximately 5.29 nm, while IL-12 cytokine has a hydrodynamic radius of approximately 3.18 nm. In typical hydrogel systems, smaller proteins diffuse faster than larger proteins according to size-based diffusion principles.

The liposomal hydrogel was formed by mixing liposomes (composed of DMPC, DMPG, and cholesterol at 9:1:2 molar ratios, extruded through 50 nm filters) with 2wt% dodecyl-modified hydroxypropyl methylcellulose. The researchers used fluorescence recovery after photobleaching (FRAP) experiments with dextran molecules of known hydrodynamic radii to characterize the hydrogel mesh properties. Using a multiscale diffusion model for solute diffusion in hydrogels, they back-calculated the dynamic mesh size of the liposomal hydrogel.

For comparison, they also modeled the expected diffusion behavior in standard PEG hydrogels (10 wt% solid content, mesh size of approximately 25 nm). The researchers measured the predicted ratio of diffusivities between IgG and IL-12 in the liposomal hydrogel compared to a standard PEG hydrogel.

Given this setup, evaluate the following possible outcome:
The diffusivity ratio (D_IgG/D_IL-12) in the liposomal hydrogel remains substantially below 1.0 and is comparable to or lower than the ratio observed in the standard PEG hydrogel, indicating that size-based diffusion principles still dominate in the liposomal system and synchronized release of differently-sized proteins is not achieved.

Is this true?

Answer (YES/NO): NO